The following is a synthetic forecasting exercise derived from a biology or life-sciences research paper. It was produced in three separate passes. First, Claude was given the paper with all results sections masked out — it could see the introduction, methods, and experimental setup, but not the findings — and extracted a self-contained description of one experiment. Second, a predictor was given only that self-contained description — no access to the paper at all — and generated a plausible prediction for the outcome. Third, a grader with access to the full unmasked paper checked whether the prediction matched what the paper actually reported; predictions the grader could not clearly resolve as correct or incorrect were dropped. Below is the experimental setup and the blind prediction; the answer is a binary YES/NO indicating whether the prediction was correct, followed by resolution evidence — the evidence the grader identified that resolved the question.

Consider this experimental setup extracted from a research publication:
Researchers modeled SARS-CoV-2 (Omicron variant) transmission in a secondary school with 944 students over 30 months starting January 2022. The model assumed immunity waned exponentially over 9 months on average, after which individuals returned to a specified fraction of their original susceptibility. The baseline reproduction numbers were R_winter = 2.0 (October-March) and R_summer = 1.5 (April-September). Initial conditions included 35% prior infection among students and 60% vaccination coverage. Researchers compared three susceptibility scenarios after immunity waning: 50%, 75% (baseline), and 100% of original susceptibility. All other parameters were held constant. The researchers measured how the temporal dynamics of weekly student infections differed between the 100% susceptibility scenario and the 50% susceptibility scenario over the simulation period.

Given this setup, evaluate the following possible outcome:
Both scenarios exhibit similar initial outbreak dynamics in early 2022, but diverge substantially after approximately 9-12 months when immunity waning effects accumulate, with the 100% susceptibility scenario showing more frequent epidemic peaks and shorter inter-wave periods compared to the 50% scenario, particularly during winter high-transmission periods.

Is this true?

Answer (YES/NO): NO